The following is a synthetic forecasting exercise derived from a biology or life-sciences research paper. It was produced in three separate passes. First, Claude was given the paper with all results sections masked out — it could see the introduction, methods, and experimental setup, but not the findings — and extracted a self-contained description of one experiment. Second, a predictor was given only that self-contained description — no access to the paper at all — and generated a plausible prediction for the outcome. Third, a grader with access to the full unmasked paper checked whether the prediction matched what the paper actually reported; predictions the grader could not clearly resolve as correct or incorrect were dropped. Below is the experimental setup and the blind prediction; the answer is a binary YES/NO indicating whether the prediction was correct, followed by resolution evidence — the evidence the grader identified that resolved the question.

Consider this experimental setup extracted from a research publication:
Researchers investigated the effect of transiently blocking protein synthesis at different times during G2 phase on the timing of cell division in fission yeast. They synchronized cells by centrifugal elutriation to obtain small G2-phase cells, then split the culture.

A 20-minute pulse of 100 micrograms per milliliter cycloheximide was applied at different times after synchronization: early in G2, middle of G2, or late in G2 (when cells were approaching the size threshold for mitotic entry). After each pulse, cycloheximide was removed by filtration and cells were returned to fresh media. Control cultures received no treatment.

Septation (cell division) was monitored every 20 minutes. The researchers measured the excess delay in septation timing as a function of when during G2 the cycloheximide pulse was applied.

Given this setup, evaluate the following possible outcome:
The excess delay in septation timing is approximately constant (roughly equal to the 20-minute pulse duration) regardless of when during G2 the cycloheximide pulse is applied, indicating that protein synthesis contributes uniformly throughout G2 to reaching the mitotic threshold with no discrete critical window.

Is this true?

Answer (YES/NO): NO